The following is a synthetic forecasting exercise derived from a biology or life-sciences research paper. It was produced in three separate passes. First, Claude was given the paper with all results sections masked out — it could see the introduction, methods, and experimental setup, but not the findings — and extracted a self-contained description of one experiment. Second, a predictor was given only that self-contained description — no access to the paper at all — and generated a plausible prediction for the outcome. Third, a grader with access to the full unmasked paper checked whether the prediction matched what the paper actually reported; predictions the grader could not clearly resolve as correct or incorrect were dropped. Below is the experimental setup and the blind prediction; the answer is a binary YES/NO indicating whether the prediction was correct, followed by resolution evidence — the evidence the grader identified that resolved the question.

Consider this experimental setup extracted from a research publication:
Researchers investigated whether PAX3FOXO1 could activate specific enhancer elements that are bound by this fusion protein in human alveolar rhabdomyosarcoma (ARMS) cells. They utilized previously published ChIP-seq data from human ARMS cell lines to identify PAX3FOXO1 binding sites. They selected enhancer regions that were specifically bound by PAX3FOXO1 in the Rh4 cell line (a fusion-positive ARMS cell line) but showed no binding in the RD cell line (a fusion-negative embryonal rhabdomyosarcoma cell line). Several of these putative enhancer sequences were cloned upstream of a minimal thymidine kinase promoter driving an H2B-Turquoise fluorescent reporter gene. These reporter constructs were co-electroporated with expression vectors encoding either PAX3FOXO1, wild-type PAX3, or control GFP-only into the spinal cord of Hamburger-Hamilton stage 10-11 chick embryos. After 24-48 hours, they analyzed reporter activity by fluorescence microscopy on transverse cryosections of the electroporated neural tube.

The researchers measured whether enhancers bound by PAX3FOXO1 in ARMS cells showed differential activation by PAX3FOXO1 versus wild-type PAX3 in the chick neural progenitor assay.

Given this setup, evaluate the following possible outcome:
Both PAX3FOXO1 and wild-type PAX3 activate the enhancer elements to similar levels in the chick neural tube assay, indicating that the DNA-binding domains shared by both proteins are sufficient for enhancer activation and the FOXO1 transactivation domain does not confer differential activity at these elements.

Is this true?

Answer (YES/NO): NO